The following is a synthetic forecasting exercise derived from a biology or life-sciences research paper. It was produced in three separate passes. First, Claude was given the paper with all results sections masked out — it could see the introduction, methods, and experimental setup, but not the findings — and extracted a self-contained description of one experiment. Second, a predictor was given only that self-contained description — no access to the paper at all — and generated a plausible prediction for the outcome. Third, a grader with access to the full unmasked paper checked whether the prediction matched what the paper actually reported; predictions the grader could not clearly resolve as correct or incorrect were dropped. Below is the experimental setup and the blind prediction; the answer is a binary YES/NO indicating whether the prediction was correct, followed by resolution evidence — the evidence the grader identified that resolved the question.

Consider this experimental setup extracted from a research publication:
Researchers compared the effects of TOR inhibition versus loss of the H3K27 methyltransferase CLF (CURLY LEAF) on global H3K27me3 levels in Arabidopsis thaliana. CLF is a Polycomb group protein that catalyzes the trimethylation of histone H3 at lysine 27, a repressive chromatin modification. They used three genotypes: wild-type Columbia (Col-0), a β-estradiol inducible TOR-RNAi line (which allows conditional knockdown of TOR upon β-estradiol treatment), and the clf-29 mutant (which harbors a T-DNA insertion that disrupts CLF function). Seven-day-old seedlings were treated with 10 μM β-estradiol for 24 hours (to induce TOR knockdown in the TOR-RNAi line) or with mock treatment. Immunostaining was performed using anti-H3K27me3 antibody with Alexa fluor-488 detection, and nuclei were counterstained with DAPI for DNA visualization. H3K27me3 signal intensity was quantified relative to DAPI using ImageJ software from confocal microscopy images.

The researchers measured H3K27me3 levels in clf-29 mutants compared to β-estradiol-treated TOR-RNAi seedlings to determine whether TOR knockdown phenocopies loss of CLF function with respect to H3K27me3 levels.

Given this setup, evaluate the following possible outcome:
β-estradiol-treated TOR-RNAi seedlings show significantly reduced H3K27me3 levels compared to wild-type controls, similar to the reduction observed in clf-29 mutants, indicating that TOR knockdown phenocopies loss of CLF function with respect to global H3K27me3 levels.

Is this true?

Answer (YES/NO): NO